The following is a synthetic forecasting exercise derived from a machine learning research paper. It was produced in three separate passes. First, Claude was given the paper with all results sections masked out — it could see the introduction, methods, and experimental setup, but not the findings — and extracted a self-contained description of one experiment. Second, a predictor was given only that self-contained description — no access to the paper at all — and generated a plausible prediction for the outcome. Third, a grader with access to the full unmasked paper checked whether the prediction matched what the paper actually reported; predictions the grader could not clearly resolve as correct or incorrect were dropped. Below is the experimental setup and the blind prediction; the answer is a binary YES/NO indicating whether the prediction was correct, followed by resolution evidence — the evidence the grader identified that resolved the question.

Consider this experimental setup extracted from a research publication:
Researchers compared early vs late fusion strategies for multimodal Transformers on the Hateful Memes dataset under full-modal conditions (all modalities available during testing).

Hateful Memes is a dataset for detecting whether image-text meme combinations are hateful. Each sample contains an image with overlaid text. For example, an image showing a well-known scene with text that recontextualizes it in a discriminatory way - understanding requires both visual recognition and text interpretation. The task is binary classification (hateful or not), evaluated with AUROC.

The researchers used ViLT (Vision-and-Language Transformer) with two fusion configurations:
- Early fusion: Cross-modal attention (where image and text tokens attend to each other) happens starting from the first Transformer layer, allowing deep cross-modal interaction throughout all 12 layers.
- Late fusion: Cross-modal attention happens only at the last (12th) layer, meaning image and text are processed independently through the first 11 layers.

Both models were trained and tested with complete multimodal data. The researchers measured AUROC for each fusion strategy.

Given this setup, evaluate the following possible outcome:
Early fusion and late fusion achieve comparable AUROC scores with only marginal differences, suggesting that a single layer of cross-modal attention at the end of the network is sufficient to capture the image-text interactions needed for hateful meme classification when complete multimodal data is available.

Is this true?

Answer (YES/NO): NO